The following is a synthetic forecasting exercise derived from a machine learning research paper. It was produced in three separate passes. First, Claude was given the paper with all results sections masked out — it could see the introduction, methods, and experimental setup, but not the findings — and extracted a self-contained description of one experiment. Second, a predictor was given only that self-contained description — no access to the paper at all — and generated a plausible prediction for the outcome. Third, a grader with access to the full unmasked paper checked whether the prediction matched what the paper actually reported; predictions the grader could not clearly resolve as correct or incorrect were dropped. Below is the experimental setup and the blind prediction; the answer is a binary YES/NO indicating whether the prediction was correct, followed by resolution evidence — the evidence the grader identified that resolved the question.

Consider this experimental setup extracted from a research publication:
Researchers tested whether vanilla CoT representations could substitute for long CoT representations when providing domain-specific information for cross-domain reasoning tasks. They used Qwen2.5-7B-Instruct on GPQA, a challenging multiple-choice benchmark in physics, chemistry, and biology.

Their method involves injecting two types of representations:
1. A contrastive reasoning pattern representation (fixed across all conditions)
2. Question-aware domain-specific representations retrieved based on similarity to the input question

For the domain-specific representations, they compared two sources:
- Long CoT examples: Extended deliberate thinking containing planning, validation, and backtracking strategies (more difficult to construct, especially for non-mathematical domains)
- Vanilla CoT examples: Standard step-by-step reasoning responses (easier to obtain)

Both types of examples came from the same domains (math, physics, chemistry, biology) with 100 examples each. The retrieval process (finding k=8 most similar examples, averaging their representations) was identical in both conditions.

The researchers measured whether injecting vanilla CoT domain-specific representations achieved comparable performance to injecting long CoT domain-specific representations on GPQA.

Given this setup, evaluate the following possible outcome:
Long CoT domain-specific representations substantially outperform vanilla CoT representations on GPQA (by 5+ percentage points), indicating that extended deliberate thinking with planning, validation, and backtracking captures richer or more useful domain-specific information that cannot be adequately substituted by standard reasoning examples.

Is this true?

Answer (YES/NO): NO